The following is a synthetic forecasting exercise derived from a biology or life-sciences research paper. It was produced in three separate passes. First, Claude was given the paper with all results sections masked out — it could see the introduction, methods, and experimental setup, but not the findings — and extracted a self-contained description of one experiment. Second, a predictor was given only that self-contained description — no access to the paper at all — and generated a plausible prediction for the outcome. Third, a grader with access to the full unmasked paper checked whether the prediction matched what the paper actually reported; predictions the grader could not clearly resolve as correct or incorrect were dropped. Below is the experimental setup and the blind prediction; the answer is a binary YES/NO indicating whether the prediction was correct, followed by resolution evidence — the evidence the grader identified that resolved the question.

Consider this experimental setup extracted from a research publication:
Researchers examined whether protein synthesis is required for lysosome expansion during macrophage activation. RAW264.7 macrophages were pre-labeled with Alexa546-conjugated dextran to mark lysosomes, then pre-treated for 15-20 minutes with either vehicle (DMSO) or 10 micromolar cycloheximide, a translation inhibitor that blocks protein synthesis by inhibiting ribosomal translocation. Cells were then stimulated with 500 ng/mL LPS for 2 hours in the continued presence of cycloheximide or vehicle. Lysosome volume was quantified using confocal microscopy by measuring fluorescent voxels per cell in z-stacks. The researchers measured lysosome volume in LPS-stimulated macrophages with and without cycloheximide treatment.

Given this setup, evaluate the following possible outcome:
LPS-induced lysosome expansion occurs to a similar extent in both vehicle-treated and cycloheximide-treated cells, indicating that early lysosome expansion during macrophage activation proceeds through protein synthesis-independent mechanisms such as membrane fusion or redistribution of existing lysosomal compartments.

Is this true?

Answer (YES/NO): NO